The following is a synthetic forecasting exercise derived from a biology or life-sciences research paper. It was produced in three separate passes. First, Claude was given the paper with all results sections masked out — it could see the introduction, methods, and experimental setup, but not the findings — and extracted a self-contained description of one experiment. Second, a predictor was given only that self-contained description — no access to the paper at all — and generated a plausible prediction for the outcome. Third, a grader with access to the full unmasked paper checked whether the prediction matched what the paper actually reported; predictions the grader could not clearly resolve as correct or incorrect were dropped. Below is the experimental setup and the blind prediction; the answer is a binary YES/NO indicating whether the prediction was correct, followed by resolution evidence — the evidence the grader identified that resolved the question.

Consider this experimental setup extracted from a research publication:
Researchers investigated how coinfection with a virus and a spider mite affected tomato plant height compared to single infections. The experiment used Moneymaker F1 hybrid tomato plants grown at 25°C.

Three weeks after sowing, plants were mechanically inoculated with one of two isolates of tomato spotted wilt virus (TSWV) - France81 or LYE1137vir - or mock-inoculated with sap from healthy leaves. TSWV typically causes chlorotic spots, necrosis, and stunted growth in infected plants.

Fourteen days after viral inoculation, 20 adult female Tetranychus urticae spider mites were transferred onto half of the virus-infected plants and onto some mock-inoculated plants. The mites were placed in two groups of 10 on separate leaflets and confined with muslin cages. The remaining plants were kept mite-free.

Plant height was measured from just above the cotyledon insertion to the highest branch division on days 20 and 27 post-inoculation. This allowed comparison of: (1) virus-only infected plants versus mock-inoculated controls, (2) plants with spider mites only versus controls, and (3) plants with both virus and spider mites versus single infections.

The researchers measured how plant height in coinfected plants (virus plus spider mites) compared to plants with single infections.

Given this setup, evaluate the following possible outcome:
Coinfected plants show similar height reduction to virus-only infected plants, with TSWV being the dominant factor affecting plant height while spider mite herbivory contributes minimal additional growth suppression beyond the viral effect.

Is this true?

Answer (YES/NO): NO